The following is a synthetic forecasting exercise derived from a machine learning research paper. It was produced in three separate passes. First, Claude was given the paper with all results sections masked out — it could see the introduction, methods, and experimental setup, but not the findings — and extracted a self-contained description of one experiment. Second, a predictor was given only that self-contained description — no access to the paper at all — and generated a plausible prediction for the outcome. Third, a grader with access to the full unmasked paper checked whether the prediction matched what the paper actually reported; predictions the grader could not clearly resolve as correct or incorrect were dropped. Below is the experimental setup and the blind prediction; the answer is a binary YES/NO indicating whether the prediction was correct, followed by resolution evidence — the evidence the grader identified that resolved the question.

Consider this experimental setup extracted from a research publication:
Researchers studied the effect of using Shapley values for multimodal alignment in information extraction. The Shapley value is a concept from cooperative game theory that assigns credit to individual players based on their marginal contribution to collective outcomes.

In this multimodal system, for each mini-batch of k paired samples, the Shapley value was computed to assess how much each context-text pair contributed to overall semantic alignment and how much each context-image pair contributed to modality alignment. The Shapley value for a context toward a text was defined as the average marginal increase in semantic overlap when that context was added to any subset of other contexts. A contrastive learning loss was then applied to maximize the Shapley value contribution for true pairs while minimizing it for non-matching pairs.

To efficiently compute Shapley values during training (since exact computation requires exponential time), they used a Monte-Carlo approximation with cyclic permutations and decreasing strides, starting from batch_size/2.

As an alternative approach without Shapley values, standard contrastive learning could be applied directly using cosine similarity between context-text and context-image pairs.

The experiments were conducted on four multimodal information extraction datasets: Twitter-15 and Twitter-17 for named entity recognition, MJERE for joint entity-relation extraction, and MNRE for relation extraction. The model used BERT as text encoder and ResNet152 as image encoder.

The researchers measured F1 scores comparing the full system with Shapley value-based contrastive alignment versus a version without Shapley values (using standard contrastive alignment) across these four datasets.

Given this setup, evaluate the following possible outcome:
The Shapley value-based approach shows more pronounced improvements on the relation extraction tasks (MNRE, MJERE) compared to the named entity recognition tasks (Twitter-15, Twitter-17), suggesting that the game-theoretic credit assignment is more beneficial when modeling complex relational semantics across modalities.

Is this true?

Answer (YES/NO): YES